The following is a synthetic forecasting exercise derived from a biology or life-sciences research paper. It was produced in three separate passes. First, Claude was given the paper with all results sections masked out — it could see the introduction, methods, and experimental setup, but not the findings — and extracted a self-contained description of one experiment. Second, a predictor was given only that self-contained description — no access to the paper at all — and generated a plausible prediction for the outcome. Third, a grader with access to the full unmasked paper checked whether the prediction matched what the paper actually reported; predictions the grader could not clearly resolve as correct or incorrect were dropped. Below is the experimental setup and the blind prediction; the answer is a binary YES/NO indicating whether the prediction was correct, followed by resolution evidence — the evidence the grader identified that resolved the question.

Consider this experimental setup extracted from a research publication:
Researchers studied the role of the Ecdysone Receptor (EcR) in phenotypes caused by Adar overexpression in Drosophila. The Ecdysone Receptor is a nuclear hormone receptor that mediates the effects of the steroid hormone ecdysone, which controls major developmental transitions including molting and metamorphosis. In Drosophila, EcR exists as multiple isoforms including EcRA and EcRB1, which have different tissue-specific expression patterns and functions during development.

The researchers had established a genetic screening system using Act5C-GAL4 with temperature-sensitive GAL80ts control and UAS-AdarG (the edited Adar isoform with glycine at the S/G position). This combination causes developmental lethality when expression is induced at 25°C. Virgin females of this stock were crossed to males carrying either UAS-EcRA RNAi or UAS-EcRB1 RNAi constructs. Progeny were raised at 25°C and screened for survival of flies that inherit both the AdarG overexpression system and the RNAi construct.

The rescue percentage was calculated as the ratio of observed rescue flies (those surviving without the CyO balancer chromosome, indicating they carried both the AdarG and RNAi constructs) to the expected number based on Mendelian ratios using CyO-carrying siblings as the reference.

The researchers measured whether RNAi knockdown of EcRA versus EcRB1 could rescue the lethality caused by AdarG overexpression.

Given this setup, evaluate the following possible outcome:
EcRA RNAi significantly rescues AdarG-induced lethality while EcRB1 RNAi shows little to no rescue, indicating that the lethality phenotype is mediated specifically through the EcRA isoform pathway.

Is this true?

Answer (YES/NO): YES